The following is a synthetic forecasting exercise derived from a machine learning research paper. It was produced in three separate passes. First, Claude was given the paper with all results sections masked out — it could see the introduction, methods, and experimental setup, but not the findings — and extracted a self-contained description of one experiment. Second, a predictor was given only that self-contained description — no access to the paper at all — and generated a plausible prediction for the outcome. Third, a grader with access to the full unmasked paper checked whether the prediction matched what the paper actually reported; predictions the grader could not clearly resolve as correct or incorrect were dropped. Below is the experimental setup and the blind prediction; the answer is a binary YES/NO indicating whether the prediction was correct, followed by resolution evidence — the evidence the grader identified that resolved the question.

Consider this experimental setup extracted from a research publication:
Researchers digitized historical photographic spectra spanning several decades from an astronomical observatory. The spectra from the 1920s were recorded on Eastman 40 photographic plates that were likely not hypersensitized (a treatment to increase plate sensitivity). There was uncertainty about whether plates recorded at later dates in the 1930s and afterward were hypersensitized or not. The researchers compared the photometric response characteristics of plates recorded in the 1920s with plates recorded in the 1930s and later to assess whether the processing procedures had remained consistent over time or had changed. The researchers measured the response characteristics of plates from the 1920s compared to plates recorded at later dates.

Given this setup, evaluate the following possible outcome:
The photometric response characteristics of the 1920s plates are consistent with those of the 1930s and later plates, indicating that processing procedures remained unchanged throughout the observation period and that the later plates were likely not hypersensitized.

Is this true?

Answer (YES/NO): YES